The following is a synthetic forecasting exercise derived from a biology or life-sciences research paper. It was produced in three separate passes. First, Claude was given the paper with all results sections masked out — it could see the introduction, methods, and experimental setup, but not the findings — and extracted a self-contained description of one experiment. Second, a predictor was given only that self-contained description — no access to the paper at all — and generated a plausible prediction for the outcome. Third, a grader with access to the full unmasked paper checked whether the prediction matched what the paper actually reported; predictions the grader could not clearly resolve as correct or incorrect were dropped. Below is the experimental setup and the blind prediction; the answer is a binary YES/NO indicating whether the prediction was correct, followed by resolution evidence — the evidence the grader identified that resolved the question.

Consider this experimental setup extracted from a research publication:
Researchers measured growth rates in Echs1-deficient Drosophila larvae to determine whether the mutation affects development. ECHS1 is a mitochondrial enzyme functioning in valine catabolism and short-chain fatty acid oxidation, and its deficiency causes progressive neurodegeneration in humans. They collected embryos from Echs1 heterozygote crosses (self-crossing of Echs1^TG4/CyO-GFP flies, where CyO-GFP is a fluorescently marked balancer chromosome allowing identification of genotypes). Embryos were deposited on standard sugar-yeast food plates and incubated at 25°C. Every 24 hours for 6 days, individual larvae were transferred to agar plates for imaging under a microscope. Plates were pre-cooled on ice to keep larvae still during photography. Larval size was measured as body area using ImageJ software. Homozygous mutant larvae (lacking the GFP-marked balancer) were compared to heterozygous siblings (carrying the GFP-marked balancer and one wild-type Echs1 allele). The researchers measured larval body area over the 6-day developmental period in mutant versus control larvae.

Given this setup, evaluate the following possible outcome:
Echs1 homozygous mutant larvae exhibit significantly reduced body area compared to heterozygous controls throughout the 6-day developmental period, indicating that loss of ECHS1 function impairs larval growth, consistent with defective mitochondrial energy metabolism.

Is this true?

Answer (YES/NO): NO